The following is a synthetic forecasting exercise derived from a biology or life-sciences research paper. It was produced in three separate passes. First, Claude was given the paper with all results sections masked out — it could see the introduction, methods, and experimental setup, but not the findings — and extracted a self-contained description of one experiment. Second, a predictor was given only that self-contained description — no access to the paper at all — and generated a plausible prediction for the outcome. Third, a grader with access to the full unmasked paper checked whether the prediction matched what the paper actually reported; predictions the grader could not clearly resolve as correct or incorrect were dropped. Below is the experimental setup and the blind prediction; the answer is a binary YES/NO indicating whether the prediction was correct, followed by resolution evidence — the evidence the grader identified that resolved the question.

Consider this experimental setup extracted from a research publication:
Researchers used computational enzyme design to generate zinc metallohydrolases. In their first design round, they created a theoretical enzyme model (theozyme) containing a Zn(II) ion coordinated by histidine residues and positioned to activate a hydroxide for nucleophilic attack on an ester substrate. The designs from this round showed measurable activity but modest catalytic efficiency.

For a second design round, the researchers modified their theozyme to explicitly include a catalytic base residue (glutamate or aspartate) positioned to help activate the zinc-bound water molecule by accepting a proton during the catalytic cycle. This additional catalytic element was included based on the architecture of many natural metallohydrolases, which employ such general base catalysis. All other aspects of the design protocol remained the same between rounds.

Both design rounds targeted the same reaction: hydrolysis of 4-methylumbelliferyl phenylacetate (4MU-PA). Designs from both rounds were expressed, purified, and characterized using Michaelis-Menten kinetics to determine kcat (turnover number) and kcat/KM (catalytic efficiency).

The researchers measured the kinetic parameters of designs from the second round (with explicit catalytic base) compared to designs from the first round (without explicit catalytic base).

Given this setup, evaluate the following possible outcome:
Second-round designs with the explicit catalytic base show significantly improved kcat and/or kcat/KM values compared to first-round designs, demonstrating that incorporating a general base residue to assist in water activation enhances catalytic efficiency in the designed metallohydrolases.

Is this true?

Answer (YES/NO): YES